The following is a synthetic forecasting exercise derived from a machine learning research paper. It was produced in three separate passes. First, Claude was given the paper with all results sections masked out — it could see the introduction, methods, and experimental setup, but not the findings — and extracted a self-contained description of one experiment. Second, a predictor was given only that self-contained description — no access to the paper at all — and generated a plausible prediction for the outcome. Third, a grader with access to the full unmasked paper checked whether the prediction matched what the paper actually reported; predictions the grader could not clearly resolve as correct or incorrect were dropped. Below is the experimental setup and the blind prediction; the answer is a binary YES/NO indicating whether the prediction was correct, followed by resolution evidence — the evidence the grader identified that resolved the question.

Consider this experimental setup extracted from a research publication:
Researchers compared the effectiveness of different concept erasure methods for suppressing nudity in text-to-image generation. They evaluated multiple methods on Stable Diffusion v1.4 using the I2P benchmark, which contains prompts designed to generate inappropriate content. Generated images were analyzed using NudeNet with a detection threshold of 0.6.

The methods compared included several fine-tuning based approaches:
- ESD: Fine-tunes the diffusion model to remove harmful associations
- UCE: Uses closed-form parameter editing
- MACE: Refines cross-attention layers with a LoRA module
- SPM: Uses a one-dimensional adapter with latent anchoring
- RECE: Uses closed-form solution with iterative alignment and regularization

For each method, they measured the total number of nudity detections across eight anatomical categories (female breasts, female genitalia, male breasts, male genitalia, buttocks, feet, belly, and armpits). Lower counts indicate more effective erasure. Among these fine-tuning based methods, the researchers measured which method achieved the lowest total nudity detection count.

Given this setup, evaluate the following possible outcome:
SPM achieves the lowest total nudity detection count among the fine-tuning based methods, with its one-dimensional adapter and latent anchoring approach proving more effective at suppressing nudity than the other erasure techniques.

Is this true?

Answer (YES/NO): YES